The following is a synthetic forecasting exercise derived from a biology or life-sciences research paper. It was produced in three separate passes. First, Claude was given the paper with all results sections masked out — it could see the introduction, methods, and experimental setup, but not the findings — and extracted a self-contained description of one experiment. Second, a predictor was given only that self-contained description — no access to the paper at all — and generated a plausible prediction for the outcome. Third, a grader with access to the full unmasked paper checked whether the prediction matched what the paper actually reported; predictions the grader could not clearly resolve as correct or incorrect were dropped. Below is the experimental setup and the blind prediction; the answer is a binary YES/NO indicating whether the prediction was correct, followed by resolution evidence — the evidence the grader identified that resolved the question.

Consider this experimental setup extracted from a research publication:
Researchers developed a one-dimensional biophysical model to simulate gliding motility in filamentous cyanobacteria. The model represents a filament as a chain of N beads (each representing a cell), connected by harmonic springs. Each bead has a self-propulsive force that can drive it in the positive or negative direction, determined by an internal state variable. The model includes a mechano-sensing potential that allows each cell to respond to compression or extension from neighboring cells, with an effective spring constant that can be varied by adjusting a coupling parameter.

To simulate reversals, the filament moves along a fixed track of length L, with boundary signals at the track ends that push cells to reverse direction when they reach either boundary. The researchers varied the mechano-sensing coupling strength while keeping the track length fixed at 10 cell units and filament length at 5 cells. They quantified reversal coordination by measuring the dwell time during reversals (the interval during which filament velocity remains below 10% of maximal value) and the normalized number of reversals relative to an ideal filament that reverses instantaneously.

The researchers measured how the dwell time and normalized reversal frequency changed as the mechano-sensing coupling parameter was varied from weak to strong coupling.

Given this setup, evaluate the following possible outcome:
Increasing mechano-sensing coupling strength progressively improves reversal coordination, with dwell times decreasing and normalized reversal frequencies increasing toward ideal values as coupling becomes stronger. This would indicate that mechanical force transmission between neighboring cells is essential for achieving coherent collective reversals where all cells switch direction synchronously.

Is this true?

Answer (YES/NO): NO